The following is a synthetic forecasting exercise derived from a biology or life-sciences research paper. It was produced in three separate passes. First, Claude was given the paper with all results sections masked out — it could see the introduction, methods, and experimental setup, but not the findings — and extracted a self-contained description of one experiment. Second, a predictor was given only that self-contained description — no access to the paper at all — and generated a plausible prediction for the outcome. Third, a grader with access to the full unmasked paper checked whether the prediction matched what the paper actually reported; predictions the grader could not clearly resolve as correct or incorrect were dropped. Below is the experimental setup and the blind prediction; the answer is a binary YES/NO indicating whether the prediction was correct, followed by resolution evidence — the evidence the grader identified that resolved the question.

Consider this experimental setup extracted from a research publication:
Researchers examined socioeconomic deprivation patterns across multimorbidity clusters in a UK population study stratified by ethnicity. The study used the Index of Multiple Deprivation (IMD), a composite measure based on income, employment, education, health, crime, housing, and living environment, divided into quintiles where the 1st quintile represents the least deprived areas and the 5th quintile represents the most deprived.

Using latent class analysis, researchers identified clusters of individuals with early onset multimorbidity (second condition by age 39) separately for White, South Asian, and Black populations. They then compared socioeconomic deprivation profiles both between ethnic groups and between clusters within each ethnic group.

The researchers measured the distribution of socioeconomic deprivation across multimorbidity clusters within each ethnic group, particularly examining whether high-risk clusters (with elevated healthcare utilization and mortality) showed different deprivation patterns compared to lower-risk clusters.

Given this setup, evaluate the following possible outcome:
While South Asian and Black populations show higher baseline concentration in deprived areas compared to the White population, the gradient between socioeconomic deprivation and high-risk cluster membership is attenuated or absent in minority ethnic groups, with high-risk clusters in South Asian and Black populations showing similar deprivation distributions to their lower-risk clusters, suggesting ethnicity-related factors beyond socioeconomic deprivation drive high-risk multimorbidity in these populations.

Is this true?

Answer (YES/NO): YES